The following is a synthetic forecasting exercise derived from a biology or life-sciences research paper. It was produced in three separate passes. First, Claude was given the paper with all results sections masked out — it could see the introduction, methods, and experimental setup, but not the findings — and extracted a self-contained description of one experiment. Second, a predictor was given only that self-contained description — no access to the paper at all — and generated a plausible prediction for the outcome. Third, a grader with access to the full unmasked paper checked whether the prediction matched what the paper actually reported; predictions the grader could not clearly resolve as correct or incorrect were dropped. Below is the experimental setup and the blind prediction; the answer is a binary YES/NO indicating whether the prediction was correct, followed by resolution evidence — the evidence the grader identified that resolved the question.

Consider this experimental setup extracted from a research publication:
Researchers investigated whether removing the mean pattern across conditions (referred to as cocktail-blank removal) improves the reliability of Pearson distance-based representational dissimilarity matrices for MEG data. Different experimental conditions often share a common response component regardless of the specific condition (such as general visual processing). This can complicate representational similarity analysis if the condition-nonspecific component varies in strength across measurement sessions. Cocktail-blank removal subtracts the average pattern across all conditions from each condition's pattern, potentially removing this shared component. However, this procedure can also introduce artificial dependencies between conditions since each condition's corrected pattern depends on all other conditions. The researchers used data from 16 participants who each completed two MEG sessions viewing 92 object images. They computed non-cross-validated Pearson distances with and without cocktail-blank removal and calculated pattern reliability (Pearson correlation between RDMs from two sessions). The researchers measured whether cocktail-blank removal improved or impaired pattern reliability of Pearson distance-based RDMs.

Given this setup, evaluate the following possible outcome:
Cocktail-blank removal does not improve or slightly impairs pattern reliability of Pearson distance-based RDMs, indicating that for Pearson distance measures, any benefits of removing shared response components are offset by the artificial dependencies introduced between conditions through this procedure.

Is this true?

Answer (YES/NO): YES